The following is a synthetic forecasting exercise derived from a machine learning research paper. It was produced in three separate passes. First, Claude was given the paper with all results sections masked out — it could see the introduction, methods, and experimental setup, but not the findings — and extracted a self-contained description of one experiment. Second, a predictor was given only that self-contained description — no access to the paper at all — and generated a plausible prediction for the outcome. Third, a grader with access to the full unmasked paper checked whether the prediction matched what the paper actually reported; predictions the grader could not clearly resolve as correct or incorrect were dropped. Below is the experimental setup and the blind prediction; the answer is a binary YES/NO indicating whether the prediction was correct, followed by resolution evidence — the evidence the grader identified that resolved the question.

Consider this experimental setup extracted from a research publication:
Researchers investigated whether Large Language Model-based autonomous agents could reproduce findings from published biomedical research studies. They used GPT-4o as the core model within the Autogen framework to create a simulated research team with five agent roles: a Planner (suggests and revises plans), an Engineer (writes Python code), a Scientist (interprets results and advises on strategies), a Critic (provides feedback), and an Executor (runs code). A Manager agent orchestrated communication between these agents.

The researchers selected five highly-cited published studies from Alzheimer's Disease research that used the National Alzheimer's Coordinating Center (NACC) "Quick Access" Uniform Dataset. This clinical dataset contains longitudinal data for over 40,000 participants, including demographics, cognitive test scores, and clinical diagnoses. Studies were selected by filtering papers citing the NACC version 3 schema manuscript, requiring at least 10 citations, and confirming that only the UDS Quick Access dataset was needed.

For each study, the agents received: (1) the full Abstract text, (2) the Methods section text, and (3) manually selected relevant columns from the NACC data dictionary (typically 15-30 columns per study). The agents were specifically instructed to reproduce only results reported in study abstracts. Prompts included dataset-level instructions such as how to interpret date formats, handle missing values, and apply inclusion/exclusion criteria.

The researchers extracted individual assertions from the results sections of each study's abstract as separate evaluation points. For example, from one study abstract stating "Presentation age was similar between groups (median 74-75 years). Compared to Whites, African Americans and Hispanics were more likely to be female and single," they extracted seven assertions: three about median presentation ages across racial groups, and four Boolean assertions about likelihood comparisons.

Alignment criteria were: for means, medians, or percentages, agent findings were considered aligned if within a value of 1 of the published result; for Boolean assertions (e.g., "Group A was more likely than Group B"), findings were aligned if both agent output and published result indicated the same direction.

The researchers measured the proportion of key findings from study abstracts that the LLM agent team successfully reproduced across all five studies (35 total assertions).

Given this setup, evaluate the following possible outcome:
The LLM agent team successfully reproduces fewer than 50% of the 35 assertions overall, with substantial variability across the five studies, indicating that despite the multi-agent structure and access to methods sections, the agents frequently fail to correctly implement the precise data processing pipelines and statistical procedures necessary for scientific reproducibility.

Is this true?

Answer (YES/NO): NO